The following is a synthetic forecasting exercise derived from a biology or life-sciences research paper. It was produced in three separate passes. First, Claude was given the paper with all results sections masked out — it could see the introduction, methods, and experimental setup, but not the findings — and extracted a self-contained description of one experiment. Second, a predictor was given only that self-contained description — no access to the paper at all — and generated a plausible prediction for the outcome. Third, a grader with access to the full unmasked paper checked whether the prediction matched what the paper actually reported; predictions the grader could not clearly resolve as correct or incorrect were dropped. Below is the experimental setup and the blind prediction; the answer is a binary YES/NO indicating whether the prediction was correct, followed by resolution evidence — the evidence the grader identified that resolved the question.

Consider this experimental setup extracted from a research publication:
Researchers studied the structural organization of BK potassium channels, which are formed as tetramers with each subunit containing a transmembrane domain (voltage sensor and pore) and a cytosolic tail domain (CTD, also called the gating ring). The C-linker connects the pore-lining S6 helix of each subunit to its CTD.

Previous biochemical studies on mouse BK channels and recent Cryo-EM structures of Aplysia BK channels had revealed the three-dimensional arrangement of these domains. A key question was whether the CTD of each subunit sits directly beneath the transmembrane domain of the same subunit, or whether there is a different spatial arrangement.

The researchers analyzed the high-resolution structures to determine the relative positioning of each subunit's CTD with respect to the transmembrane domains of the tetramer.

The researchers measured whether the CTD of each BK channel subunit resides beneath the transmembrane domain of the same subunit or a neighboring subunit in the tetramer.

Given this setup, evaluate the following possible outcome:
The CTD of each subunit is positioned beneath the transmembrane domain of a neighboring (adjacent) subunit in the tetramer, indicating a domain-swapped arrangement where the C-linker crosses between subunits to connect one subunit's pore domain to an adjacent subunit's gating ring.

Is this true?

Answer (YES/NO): YES